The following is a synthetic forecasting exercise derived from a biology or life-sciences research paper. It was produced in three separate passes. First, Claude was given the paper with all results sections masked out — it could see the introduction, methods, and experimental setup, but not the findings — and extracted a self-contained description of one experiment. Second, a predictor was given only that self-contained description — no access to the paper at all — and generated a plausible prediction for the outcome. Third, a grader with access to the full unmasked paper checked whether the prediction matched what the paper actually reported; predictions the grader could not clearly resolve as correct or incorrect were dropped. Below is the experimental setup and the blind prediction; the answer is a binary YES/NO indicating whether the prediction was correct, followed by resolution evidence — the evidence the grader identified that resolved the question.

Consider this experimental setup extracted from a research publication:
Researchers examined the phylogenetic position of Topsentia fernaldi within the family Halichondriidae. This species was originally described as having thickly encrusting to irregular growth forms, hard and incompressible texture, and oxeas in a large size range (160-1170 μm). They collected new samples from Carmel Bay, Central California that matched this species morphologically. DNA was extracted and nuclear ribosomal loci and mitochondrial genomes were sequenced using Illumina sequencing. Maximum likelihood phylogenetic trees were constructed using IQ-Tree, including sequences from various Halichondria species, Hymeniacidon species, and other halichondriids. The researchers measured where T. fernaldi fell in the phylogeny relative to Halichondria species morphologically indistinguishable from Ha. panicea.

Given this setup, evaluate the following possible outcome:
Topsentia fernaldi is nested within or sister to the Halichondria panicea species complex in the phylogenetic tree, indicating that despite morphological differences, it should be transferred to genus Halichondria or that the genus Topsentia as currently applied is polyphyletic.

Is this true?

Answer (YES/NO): YES